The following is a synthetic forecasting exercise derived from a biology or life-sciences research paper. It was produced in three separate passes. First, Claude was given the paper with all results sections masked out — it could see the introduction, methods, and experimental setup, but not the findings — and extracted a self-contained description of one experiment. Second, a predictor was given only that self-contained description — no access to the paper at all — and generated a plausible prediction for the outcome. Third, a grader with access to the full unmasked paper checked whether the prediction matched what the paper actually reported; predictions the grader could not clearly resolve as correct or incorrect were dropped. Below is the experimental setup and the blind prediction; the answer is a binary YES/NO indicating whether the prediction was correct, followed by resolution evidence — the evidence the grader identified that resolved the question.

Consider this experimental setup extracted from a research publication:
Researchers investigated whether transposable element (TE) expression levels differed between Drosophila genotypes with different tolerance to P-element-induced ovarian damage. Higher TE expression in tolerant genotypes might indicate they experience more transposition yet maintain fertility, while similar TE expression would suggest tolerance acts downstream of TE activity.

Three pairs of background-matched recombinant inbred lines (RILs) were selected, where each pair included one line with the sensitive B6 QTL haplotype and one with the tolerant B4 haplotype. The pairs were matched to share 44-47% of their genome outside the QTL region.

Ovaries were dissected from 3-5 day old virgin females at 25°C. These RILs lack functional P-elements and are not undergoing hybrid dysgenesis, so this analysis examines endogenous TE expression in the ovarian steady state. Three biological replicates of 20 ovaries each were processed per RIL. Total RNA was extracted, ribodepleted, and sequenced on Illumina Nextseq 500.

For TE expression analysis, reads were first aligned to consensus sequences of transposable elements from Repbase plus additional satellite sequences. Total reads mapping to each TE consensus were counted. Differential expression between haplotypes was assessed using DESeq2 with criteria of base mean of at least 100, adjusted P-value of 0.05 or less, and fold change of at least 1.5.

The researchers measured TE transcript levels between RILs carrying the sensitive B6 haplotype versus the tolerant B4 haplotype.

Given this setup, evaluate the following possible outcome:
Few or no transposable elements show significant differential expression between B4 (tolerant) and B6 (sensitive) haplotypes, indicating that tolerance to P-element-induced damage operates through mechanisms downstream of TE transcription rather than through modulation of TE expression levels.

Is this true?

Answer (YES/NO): NO